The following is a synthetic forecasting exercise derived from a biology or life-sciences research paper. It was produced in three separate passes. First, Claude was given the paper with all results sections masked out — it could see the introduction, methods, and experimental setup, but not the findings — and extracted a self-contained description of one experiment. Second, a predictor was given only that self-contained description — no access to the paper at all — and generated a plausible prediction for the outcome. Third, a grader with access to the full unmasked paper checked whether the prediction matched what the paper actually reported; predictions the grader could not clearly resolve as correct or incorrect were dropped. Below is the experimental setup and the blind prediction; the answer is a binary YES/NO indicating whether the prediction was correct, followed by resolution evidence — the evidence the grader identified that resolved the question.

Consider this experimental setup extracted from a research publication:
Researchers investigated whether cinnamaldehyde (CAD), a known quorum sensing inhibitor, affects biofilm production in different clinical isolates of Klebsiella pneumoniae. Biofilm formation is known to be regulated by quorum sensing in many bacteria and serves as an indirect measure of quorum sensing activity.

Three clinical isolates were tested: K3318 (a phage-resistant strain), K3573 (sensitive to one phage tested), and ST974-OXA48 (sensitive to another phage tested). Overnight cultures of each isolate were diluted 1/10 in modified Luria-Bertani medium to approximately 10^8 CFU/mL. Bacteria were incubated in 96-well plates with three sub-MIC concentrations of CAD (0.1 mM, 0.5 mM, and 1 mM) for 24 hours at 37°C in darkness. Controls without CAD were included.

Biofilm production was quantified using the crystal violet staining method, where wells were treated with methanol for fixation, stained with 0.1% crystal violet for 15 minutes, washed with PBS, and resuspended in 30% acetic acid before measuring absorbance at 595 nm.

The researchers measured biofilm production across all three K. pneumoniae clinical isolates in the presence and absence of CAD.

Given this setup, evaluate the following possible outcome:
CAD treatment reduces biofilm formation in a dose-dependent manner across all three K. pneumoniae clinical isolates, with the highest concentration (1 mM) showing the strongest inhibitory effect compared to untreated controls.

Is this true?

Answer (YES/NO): NO